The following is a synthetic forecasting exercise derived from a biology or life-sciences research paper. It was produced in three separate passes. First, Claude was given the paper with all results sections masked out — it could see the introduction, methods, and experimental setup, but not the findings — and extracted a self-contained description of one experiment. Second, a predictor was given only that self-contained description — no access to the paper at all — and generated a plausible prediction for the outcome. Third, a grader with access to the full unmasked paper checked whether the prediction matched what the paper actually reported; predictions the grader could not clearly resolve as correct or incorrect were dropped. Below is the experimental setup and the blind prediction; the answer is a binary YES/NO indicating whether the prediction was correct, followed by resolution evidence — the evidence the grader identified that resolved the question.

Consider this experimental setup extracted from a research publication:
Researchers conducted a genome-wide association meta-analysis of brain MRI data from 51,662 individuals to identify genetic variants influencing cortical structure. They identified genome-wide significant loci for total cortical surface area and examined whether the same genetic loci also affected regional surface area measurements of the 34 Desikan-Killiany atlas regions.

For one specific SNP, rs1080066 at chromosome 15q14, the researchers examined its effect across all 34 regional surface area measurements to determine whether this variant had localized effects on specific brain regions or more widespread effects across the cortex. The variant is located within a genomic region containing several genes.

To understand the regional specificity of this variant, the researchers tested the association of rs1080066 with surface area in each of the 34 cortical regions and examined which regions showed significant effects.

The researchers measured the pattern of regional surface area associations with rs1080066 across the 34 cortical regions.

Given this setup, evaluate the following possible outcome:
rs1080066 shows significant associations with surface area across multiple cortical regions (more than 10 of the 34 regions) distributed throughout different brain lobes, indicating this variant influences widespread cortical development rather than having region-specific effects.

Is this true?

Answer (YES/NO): NO